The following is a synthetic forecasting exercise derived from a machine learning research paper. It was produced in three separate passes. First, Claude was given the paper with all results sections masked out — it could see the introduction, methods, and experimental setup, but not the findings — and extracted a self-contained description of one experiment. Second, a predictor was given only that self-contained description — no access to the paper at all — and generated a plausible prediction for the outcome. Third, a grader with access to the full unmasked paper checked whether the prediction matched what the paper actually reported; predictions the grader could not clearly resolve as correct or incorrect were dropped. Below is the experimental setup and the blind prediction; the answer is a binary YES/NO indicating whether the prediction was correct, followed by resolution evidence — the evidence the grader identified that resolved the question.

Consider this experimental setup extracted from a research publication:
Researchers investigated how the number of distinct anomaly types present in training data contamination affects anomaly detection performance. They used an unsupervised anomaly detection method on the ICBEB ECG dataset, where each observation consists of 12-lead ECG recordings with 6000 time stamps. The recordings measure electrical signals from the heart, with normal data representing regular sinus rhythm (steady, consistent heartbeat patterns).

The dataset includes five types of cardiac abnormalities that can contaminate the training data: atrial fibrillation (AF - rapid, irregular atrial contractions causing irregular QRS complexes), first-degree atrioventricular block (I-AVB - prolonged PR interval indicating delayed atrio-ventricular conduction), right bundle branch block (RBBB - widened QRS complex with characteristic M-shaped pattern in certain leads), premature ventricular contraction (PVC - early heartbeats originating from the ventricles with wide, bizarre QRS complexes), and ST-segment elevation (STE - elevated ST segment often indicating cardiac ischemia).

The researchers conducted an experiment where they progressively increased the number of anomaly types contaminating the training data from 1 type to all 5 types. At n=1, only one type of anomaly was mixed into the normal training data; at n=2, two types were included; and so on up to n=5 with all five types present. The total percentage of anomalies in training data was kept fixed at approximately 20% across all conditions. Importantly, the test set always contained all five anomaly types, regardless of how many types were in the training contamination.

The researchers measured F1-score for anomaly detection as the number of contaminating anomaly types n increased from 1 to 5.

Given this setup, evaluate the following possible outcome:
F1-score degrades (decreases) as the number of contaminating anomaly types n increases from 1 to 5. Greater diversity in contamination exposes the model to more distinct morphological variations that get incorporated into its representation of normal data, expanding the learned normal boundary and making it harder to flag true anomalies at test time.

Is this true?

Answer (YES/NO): YES